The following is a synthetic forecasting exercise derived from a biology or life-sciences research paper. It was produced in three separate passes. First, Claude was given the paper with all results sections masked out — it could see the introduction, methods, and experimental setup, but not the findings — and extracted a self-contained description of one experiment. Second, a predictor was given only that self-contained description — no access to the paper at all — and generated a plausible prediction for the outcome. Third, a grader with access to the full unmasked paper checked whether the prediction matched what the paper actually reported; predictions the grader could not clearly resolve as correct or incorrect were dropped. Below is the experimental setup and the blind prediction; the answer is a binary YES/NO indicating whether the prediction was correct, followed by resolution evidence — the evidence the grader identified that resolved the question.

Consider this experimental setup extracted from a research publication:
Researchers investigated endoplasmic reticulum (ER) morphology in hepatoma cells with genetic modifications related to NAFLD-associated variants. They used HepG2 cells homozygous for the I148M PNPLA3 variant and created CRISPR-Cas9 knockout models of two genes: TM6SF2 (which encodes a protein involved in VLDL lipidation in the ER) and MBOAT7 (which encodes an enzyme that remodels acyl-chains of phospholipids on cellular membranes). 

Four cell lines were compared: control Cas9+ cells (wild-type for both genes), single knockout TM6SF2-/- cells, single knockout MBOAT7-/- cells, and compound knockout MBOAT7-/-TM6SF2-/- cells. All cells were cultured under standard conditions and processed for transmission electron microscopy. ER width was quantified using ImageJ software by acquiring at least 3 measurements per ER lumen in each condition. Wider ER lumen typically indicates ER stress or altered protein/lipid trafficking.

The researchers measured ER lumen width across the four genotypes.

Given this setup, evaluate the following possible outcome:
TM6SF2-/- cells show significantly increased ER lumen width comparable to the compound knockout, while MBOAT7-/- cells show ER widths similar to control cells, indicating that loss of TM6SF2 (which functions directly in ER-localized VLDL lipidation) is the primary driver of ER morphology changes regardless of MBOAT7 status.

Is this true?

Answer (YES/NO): NO